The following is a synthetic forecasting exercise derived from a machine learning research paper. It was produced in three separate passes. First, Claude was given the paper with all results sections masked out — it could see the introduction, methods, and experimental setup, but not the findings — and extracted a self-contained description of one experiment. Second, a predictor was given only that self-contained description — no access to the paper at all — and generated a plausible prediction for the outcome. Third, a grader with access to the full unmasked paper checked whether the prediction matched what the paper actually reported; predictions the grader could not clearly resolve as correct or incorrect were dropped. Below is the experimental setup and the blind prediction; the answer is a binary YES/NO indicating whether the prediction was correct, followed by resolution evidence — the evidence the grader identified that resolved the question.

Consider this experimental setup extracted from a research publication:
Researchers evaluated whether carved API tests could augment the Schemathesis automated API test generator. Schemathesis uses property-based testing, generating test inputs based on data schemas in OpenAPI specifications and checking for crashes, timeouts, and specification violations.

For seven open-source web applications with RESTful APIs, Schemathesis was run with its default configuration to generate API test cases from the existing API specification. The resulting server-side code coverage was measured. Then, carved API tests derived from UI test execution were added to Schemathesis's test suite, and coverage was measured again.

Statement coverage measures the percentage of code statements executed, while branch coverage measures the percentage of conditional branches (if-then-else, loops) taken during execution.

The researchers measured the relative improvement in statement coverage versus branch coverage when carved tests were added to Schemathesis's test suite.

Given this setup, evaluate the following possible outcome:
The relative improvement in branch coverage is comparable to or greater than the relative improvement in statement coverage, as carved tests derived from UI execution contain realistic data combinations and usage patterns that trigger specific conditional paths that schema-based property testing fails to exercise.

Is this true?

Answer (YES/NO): YES